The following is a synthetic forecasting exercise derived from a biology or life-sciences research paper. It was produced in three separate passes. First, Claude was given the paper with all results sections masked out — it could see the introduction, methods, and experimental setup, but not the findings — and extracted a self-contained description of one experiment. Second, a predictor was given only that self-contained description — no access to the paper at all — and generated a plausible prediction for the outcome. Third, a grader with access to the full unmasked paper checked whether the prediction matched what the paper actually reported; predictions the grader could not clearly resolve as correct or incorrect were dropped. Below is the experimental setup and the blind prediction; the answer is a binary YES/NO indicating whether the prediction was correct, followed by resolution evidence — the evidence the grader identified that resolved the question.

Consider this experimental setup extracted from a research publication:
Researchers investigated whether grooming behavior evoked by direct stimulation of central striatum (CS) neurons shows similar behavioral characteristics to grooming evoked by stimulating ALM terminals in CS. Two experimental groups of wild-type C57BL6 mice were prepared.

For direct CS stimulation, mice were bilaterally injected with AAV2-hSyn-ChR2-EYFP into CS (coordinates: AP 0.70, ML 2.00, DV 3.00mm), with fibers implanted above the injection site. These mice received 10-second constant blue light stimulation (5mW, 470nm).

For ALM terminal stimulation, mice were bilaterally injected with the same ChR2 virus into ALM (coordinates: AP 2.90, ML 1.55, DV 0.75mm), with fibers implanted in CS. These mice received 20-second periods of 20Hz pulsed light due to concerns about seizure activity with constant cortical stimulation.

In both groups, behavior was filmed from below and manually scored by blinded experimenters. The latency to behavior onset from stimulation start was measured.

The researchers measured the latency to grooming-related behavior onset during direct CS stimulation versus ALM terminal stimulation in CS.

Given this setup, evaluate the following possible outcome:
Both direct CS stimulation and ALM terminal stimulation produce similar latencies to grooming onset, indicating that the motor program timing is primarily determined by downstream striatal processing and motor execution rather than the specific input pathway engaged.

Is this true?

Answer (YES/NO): NO